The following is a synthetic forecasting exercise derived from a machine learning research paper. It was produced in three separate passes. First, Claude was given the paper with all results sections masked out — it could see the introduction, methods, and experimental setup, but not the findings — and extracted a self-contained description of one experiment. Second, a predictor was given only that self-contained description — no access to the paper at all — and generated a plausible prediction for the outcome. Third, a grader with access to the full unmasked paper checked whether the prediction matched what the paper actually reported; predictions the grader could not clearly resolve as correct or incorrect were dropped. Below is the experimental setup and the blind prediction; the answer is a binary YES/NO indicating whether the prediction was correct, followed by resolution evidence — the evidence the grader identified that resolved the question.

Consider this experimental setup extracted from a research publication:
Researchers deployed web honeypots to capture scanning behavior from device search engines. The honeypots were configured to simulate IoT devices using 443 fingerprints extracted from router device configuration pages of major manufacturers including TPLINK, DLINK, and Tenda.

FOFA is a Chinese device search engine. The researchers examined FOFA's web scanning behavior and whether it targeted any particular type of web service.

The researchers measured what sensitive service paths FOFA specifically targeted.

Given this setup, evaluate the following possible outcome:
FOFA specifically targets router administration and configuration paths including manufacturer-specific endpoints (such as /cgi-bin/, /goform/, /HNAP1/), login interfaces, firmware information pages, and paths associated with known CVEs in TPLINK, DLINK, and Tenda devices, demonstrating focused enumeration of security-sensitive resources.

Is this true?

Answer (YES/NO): NO